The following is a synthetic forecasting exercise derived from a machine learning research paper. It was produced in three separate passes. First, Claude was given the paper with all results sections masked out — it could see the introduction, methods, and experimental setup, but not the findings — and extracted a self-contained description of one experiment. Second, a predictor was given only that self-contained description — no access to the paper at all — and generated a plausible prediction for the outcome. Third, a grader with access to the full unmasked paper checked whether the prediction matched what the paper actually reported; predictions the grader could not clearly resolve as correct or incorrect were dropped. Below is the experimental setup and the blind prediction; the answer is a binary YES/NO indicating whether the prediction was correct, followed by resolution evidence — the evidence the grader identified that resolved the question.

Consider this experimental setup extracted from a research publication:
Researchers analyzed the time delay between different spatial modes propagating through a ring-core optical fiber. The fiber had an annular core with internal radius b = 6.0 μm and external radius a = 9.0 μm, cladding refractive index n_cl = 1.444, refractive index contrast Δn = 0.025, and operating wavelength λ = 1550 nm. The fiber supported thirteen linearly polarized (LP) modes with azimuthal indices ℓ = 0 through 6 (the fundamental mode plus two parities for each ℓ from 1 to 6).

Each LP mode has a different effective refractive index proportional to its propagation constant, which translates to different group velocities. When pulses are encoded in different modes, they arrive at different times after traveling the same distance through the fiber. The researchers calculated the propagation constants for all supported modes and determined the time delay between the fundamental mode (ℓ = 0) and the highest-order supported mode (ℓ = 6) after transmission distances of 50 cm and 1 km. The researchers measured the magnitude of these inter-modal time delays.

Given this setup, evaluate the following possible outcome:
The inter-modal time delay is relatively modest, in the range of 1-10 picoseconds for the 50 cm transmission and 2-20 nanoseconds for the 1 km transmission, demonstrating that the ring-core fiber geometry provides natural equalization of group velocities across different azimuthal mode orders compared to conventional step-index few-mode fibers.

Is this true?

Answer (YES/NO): NO